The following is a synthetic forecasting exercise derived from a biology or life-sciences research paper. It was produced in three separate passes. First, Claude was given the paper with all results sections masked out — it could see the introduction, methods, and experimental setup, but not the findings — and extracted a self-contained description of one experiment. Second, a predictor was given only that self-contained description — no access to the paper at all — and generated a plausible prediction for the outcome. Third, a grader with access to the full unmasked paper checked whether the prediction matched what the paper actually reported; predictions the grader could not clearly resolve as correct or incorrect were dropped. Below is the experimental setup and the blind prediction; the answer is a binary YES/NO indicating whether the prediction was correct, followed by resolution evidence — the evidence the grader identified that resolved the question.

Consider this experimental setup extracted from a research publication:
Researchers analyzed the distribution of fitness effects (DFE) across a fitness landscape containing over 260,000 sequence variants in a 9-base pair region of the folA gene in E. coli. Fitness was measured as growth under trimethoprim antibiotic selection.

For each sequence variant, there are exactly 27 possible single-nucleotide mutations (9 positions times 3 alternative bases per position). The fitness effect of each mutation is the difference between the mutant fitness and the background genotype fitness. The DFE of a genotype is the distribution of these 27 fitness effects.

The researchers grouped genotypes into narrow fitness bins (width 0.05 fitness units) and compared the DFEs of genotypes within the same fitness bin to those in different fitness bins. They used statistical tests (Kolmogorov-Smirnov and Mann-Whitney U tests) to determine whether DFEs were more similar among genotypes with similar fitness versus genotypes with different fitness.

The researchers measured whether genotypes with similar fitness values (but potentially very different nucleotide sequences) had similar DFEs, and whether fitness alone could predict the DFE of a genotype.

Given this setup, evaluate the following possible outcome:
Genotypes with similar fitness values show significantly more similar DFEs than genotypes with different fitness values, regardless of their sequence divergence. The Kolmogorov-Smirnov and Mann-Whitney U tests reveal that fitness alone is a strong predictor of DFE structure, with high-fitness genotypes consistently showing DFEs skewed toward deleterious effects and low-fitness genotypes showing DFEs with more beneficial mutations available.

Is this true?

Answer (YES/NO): NO